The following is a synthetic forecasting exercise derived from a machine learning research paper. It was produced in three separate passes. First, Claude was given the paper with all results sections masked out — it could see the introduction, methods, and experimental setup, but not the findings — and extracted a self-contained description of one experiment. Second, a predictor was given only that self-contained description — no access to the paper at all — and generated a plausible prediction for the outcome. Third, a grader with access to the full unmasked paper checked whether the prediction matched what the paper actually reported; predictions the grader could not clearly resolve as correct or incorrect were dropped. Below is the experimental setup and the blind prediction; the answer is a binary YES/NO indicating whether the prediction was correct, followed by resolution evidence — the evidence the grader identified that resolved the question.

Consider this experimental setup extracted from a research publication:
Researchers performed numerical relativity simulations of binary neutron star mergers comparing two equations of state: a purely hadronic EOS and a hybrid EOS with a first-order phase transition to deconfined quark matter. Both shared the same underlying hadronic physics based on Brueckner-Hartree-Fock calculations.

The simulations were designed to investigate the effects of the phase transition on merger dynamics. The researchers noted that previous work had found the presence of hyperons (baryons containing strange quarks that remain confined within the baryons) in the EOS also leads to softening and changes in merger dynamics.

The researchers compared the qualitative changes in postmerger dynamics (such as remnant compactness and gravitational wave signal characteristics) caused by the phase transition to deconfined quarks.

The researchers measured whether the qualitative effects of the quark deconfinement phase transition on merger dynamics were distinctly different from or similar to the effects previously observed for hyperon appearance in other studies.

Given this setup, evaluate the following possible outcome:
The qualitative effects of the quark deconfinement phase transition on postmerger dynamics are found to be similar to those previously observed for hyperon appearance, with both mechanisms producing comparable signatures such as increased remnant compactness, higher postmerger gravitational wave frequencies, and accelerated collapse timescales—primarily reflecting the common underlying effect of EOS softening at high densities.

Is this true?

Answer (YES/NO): YES